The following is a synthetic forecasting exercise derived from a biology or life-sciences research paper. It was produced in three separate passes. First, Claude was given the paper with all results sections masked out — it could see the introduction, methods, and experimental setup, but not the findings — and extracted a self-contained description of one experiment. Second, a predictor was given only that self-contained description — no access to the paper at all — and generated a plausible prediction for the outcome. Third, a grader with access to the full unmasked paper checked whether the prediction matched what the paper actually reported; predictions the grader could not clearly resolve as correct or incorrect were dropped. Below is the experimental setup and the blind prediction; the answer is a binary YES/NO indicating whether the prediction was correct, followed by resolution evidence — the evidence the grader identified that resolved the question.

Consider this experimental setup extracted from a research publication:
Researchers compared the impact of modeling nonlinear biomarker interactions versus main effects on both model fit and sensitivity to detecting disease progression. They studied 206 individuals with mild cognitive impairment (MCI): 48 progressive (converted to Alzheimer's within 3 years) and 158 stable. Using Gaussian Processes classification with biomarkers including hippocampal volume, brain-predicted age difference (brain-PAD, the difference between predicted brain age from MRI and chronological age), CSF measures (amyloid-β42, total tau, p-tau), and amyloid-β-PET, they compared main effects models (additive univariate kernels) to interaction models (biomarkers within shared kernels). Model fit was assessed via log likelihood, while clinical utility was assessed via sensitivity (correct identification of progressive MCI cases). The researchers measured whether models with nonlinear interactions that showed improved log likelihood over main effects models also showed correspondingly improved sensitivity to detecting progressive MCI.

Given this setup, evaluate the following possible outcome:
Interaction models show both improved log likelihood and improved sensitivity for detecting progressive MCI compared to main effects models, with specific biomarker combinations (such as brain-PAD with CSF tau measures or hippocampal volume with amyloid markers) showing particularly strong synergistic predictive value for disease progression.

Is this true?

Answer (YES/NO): NO